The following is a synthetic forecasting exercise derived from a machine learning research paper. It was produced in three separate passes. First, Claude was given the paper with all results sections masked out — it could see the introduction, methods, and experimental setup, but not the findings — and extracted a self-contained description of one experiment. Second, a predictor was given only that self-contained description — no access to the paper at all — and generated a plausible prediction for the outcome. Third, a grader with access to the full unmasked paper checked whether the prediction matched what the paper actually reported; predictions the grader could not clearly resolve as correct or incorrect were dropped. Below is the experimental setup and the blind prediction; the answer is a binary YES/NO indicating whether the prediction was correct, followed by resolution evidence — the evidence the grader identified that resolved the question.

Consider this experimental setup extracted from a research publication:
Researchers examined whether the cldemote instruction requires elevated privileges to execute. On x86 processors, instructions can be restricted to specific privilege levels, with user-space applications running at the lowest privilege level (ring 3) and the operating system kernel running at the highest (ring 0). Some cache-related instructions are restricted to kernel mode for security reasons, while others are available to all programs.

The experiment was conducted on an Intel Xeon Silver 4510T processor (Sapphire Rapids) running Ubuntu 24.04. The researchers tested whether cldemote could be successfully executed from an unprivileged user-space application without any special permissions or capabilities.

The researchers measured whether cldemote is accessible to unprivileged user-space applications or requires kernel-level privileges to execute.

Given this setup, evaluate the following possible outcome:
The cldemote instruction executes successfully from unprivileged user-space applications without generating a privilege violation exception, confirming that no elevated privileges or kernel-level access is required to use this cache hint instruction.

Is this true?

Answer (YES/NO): YES